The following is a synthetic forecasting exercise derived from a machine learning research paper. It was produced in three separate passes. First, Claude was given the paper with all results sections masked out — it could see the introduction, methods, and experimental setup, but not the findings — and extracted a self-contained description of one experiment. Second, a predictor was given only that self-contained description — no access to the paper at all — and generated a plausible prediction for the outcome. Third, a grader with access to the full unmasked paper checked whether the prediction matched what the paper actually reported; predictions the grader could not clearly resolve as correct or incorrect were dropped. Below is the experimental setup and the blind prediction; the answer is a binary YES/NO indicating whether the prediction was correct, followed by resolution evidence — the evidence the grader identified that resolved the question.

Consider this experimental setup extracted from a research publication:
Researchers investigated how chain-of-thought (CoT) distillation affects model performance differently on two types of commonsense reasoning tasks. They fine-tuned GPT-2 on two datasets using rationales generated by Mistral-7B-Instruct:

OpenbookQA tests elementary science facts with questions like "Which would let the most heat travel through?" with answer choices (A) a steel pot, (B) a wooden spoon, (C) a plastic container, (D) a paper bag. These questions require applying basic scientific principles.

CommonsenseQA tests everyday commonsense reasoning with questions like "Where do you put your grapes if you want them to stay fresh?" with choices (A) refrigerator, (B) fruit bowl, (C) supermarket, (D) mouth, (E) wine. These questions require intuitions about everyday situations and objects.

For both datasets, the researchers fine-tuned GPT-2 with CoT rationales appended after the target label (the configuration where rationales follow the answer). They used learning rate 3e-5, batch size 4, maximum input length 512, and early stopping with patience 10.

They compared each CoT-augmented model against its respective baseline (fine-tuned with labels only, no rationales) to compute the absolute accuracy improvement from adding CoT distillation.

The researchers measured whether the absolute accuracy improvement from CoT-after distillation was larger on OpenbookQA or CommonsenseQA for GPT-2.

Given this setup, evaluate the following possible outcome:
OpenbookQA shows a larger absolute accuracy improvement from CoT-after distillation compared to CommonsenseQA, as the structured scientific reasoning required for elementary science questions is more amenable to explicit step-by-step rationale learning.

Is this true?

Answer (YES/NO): YES